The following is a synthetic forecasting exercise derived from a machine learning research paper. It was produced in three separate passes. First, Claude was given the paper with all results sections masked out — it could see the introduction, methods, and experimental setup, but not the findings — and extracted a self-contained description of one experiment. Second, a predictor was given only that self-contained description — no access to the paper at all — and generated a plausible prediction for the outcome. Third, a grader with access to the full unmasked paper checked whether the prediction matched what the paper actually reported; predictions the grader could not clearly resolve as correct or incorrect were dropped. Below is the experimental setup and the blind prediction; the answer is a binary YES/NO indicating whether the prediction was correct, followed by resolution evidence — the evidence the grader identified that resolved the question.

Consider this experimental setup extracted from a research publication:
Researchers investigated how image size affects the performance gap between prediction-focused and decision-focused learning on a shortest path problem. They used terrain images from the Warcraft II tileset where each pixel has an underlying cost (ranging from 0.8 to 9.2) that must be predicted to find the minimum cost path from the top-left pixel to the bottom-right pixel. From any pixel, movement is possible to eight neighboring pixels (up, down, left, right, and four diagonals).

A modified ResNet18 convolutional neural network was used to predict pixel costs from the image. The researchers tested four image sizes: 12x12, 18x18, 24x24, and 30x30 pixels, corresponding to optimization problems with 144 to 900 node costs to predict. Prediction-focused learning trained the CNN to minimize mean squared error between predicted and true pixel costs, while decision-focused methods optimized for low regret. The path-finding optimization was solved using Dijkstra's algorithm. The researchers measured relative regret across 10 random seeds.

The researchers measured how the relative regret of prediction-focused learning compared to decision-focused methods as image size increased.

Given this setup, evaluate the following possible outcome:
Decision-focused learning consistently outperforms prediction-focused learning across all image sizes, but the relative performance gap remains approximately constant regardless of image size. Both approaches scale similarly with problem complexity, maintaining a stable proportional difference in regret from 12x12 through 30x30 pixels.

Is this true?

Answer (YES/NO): NO